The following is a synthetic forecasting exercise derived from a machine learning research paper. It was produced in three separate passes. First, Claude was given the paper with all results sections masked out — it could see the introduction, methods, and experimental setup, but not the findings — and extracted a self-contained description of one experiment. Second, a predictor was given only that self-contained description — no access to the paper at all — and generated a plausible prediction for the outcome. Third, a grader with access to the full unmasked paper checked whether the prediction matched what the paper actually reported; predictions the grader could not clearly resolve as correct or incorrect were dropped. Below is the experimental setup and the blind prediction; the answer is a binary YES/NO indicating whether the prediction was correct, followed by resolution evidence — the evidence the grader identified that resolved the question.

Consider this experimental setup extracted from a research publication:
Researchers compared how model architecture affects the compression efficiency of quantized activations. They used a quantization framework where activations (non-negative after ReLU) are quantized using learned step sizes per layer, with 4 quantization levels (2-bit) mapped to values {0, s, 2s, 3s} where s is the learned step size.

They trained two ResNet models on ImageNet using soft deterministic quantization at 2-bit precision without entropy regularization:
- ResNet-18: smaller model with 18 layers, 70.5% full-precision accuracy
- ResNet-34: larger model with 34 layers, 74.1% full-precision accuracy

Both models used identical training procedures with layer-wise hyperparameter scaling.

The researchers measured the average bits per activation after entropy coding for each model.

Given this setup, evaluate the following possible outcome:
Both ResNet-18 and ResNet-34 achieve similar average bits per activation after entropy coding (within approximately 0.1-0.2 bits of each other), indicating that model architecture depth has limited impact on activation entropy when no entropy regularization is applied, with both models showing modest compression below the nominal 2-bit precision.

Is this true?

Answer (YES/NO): YES